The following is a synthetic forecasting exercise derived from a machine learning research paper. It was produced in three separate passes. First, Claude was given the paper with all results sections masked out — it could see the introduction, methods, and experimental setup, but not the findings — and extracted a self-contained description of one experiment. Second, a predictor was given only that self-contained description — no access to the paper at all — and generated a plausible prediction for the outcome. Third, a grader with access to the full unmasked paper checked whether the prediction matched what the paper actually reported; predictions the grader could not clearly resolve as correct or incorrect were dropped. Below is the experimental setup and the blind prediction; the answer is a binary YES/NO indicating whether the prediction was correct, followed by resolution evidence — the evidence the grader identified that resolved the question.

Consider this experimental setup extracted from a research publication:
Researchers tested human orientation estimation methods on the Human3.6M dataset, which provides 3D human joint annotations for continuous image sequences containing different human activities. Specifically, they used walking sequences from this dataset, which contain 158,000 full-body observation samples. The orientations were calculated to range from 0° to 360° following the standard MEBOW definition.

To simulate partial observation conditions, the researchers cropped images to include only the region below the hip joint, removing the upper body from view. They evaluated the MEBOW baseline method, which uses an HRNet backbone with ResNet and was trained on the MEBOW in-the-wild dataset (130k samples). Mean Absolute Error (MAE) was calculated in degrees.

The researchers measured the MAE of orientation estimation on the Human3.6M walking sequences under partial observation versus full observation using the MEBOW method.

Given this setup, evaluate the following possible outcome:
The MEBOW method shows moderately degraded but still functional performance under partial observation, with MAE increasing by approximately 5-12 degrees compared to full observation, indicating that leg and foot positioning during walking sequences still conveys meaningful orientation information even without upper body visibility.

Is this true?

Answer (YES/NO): NO